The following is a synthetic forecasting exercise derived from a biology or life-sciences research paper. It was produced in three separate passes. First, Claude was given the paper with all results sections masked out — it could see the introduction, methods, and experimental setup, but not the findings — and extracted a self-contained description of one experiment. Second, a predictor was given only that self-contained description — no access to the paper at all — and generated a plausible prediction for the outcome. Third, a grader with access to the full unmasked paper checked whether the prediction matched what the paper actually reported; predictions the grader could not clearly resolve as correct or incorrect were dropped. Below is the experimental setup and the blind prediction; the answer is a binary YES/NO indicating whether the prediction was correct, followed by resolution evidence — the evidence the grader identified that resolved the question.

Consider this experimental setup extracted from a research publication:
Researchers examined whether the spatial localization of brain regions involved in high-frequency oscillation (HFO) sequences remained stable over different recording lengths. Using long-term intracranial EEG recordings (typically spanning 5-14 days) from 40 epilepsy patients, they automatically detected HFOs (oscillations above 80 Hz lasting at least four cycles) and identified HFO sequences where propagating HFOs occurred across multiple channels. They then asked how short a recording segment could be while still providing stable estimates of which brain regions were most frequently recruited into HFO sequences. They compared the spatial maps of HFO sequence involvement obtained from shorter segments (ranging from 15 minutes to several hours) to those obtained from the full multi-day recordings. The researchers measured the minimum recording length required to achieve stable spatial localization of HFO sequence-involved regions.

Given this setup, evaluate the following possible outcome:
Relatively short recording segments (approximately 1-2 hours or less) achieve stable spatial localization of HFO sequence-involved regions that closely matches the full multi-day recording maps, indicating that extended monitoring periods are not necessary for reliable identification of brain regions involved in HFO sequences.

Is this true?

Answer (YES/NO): YES